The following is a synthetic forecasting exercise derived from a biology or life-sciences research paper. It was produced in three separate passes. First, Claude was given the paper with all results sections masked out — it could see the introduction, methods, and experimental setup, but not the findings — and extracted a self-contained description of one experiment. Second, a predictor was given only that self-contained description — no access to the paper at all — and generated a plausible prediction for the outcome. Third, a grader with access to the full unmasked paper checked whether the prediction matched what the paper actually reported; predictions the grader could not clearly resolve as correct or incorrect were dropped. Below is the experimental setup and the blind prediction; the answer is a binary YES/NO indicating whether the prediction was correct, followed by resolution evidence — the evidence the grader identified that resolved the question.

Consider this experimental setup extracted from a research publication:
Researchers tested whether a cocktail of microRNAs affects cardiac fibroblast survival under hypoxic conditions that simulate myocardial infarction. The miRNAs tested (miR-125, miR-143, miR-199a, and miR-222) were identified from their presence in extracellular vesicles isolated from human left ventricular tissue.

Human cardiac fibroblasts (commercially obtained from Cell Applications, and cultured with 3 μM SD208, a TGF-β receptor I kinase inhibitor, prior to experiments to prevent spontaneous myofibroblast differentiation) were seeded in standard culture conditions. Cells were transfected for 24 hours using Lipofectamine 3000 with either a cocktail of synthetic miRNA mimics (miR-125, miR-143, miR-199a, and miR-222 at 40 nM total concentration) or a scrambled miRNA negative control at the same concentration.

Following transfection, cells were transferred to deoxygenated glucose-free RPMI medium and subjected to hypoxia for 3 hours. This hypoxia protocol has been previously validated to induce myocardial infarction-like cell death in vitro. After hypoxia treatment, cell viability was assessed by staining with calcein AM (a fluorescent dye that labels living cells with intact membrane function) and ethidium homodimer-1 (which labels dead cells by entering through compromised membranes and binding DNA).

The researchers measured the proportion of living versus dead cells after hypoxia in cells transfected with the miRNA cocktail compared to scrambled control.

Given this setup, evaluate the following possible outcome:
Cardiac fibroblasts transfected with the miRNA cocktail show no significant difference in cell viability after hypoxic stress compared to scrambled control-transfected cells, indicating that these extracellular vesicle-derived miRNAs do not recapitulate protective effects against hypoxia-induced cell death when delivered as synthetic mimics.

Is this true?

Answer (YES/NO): NO